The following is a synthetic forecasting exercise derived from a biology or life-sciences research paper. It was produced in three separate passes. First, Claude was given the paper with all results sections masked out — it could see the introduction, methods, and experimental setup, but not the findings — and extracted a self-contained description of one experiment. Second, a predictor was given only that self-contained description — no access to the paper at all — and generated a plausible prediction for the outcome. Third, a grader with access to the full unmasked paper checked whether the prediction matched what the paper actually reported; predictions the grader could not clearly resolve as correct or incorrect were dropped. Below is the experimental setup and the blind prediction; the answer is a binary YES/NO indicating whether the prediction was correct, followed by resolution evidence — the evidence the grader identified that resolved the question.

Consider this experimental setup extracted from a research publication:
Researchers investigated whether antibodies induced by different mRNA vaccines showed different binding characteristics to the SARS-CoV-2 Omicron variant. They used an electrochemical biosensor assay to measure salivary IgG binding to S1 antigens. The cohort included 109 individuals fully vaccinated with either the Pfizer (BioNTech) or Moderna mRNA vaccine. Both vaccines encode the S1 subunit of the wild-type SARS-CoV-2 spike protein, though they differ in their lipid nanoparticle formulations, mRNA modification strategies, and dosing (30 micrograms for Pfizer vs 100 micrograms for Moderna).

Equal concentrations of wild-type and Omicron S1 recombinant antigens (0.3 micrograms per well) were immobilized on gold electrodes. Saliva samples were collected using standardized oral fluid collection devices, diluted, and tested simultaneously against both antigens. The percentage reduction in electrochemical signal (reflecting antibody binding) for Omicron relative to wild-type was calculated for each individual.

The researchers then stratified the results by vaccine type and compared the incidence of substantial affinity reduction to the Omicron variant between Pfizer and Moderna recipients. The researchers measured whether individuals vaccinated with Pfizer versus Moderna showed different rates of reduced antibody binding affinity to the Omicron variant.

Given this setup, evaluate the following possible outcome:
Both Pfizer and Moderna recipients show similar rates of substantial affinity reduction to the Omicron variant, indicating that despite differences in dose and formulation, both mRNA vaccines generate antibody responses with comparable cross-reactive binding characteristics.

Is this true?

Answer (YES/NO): NO